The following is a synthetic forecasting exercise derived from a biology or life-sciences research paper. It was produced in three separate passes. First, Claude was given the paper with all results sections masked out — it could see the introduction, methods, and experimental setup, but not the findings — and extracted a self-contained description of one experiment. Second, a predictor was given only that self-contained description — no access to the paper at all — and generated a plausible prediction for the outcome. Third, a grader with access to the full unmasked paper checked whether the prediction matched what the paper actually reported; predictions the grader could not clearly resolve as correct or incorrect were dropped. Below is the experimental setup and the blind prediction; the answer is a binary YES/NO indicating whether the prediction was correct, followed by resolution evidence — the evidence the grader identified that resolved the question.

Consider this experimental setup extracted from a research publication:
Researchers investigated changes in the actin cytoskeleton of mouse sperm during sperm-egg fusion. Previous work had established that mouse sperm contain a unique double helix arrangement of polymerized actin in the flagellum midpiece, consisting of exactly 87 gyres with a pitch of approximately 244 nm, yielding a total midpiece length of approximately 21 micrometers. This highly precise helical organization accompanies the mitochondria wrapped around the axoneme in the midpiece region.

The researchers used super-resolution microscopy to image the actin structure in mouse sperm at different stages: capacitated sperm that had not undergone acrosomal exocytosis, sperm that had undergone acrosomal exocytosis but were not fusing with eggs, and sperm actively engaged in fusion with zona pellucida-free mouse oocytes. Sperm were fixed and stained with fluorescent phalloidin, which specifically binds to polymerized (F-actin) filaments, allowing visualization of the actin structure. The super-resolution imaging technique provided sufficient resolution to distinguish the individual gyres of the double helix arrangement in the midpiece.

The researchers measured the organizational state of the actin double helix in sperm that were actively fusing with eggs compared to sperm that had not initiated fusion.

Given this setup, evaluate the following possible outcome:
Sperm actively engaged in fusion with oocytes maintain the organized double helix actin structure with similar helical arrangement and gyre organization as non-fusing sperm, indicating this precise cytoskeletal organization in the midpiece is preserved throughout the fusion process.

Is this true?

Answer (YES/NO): NO